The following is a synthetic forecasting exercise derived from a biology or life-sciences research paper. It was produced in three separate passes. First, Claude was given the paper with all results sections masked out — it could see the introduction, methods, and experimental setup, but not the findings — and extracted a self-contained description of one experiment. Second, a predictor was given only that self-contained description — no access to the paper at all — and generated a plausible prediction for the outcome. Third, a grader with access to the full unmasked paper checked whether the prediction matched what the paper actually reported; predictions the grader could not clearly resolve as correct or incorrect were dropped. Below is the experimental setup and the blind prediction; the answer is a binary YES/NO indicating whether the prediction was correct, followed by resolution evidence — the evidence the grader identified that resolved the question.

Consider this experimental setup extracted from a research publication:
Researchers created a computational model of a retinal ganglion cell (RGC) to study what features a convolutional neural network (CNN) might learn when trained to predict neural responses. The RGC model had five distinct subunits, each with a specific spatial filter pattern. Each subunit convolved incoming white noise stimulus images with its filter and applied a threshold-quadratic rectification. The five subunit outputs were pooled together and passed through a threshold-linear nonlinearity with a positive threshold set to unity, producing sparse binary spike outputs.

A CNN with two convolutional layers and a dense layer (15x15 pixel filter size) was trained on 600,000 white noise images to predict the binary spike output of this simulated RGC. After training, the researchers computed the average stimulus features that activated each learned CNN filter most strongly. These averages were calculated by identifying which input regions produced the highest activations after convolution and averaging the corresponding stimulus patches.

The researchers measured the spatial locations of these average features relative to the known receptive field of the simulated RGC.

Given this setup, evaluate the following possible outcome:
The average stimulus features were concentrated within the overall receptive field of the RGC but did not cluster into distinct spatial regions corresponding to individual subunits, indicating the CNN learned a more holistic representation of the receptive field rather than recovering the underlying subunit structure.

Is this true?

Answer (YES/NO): NO